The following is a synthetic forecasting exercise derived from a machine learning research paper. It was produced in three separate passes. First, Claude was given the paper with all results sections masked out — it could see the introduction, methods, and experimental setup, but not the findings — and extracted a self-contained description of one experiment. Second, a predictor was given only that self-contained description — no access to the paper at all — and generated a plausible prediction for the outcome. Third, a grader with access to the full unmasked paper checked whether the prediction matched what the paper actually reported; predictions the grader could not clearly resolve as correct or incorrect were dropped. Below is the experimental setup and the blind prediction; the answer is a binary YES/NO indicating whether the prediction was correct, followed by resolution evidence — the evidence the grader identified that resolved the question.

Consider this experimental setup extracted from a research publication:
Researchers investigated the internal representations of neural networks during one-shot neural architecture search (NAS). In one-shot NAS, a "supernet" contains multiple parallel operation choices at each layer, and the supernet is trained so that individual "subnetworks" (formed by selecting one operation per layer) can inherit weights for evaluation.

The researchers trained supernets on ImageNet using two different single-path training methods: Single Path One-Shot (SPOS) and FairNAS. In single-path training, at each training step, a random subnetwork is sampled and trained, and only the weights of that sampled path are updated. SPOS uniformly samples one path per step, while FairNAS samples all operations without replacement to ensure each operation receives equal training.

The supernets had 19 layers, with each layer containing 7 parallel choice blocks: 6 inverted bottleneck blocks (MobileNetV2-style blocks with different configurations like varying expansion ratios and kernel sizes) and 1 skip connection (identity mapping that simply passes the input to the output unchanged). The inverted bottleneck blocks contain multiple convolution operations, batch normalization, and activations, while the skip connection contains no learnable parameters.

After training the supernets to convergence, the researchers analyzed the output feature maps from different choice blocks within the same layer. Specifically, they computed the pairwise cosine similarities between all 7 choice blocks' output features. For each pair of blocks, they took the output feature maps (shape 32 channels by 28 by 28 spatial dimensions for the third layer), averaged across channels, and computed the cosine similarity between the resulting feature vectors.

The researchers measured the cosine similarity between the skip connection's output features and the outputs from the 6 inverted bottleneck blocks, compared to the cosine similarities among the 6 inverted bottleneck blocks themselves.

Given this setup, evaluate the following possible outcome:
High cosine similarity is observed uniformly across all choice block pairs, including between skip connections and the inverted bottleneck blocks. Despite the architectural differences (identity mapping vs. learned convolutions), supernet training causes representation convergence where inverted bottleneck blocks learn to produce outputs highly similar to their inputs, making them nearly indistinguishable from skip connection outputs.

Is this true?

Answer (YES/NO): NO